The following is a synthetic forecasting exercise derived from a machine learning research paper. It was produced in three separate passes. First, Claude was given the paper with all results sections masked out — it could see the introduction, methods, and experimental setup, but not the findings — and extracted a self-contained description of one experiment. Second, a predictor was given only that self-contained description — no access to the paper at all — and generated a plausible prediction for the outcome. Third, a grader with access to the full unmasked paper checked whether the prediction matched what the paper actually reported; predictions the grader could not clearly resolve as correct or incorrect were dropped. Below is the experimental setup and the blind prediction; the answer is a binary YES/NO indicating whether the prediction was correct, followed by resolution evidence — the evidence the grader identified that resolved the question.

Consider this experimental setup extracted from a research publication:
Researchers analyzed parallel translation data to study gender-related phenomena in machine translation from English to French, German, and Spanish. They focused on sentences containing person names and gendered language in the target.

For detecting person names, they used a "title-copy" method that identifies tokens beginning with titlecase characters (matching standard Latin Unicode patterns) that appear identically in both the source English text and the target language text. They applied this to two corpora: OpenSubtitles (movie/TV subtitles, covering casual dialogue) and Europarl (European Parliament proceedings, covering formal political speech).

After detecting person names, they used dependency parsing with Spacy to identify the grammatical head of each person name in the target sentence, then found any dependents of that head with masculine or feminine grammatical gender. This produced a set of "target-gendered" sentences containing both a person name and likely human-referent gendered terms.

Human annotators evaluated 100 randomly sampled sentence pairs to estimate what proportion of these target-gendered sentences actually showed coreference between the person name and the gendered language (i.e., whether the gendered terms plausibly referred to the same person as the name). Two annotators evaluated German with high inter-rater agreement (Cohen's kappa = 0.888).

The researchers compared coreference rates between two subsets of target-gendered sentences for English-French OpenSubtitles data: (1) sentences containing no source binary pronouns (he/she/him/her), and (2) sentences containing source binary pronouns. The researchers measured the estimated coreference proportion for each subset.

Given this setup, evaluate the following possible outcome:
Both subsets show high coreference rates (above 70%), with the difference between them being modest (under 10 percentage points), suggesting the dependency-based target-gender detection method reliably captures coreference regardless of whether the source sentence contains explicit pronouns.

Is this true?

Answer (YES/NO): NO